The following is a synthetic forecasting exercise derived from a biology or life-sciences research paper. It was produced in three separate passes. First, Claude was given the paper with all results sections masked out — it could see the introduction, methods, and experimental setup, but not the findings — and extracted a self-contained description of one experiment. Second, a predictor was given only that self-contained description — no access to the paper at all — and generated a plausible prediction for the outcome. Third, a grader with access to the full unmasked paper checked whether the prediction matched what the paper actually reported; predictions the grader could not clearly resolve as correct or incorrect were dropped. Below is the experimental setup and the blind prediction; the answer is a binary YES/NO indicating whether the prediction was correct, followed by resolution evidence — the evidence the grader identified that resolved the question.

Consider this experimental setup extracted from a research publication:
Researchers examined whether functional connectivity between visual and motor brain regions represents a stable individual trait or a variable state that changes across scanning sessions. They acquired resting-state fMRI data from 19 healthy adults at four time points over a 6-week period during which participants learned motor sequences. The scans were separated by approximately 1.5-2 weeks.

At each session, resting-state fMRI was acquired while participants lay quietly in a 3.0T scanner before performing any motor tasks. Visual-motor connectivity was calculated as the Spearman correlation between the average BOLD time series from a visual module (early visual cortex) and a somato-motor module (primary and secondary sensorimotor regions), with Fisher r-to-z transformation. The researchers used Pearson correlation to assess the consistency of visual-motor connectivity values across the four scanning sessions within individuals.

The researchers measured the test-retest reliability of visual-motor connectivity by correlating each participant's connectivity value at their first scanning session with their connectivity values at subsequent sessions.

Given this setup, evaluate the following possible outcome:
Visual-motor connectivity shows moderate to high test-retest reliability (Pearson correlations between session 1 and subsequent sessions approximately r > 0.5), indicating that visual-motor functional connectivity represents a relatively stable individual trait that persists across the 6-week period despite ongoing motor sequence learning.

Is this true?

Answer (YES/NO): NO